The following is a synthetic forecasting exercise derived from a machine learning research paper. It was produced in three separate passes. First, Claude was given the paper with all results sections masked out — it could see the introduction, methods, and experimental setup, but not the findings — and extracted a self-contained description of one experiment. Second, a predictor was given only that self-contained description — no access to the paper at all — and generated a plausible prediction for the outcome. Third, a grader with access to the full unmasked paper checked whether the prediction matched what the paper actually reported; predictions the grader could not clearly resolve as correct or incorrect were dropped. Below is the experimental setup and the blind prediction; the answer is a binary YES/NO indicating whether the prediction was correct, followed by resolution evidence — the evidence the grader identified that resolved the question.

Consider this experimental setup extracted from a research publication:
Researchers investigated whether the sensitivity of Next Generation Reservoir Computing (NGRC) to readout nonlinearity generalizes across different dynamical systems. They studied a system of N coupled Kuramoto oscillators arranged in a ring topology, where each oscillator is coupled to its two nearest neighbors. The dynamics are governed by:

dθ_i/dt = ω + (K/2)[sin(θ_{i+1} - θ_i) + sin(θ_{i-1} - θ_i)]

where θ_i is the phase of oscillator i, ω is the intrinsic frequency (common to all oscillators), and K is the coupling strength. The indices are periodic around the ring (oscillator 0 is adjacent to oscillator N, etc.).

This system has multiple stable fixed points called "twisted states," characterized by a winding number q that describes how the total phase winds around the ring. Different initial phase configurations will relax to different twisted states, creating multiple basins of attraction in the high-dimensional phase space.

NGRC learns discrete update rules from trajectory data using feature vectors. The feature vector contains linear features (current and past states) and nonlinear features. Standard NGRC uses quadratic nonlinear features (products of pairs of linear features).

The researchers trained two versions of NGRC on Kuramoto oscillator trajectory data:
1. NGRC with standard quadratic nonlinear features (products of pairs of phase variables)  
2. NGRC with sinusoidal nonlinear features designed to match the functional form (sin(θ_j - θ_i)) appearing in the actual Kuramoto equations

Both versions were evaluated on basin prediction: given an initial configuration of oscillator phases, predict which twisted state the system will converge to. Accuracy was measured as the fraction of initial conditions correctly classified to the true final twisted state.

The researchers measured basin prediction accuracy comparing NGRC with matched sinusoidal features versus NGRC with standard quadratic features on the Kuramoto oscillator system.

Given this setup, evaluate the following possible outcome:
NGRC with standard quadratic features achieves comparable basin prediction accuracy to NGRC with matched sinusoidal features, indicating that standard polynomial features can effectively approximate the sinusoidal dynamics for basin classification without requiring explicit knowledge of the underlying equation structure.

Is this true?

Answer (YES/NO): NO